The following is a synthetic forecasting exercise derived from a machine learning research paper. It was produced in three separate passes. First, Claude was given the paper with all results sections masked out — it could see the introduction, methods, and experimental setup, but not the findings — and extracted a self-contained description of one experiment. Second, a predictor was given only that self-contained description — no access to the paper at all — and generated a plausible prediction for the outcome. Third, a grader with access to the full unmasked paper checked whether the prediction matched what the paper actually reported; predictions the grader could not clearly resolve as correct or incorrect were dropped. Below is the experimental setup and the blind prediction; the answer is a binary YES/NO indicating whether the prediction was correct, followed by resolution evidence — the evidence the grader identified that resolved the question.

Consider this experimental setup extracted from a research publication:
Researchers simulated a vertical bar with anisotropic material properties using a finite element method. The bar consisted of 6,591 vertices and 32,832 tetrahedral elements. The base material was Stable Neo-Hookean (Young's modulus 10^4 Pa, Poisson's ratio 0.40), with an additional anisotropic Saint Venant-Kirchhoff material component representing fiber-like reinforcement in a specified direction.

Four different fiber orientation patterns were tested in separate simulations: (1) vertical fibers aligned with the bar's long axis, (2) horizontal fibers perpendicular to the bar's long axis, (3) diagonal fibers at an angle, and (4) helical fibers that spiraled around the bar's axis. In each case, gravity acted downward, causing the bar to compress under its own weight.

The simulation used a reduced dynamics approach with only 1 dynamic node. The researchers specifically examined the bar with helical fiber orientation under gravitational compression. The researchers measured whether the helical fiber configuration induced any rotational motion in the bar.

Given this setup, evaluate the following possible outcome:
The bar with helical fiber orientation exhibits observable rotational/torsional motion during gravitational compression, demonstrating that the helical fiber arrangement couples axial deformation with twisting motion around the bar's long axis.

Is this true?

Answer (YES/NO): YES